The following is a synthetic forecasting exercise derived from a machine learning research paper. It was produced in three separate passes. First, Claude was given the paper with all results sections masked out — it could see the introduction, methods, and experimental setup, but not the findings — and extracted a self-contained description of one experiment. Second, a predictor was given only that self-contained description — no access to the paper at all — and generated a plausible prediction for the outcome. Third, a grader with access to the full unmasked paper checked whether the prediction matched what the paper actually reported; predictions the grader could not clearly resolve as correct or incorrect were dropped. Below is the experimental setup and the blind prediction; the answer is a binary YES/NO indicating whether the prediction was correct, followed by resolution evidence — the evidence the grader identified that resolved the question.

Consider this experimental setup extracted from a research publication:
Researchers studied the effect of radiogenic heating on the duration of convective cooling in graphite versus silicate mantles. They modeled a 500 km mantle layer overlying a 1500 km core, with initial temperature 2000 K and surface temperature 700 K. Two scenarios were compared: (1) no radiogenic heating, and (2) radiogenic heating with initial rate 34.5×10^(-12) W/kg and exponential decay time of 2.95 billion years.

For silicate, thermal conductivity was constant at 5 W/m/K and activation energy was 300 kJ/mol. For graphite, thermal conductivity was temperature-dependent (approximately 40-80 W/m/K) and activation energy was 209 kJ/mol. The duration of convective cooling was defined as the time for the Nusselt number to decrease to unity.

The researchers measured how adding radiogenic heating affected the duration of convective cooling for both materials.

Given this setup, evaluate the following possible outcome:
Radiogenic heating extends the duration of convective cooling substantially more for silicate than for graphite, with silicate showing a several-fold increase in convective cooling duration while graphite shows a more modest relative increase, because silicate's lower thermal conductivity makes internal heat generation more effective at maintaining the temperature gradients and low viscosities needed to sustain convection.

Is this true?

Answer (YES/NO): NO